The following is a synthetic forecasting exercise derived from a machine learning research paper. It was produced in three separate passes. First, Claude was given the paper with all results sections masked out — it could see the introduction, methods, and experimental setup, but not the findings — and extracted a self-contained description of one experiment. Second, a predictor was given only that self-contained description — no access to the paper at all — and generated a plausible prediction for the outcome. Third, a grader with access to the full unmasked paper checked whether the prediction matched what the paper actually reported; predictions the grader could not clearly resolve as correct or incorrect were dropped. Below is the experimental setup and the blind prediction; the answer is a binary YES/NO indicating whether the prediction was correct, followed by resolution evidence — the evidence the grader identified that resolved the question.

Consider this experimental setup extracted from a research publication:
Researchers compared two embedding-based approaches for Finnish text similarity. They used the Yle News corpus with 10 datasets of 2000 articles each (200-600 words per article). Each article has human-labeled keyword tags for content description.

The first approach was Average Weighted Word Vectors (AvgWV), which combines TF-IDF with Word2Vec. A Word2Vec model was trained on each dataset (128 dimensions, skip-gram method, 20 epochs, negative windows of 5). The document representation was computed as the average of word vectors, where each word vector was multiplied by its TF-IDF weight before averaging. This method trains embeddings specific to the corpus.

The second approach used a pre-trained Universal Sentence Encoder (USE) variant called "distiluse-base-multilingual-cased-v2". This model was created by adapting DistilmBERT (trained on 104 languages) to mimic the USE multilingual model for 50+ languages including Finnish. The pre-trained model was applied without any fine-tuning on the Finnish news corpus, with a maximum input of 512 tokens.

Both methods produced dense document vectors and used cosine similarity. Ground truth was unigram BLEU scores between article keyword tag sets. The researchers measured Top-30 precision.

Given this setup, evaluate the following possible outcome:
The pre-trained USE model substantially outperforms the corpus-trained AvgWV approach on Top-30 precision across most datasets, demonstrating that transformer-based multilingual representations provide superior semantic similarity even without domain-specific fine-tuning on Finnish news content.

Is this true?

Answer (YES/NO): YES